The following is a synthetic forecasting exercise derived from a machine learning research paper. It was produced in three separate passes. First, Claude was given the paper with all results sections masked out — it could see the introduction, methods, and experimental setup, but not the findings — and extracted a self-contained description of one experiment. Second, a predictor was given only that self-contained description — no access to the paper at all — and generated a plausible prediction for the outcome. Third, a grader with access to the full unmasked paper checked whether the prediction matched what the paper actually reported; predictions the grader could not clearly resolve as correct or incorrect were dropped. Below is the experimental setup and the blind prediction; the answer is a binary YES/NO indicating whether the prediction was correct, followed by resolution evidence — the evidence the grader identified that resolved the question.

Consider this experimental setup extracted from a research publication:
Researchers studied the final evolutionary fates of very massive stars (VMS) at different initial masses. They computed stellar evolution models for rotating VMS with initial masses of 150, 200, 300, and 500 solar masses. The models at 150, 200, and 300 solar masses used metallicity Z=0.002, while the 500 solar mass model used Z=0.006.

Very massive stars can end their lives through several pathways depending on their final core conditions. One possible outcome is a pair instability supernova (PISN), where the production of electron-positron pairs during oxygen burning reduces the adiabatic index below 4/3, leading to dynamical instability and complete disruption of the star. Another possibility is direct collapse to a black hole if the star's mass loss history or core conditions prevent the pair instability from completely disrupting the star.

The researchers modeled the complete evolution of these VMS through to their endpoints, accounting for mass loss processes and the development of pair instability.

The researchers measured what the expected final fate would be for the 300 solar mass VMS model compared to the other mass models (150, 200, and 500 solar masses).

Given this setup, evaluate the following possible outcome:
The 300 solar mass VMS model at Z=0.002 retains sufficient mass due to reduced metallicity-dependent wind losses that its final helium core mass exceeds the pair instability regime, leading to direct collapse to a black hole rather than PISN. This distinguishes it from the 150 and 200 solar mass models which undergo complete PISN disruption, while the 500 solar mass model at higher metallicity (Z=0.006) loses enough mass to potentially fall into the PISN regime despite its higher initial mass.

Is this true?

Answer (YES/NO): YES